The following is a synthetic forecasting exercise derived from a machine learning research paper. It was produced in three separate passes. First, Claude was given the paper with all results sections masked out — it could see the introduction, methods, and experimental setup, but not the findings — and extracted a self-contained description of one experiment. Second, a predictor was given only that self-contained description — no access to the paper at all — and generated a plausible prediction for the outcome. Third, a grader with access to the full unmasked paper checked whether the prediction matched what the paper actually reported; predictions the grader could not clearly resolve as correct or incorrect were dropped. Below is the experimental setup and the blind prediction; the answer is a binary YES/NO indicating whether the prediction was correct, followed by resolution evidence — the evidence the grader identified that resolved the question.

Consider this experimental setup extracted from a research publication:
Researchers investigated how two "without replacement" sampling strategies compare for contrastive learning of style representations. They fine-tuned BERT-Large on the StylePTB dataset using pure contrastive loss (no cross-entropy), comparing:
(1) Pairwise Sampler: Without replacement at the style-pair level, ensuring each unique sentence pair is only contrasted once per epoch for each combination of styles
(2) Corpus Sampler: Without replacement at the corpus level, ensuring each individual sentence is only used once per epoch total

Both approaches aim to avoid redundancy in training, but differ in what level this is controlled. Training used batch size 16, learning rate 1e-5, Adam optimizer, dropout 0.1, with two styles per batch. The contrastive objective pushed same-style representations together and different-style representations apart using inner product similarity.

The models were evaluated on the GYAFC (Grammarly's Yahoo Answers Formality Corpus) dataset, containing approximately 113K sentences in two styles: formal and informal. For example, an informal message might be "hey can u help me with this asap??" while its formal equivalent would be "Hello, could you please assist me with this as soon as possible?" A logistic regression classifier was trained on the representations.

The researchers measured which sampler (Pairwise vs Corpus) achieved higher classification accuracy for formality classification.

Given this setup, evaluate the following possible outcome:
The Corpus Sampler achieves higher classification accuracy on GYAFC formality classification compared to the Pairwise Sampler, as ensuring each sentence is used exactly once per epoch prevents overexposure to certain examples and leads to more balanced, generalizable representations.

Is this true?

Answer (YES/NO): NO